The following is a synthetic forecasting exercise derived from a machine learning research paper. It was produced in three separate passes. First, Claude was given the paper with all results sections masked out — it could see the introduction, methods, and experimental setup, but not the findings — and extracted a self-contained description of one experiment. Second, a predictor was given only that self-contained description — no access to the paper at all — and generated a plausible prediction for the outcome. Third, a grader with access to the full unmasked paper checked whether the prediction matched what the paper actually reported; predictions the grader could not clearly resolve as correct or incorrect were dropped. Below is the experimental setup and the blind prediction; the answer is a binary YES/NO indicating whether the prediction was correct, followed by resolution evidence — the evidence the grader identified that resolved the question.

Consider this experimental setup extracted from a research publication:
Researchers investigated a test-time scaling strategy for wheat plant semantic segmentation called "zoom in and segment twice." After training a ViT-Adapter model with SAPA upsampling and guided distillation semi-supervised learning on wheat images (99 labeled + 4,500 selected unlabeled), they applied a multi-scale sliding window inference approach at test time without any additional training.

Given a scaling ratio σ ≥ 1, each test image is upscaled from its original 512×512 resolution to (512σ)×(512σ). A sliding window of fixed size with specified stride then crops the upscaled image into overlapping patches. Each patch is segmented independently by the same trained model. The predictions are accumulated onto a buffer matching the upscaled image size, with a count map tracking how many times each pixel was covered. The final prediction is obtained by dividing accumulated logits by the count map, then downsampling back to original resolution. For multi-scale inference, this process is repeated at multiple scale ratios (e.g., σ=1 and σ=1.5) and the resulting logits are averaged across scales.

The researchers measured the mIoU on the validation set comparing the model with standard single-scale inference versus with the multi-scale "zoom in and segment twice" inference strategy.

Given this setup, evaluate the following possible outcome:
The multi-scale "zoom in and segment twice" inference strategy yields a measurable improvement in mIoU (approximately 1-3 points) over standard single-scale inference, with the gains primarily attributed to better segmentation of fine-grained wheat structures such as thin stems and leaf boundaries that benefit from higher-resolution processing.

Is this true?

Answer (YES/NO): YES